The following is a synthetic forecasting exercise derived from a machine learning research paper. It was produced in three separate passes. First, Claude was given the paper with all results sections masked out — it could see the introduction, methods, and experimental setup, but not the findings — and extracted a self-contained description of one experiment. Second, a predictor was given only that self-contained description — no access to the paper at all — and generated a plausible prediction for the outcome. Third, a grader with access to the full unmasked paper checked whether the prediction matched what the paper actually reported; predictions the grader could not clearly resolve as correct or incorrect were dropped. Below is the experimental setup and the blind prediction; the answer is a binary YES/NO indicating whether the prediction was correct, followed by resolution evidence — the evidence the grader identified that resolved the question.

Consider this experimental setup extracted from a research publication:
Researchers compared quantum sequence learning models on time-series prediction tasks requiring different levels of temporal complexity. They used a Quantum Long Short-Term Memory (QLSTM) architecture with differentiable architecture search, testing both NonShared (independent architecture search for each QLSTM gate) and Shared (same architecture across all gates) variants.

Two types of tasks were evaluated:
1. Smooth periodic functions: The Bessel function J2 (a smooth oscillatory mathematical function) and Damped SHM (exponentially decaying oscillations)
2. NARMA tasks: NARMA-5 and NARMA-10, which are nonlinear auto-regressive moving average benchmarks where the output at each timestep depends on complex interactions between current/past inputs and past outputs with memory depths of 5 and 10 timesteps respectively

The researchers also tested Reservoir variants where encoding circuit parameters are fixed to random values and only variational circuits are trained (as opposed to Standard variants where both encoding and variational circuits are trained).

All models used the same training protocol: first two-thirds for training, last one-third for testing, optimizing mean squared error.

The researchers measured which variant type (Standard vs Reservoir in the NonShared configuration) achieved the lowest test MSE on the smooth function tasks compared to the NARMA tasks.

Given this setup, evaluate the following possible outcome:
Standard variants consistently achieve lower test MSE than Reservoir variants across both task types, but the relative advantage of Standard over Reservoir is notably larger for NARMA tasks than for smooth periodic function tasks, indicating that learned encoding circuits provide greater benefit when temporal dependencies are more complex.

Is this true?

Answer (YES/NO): NO